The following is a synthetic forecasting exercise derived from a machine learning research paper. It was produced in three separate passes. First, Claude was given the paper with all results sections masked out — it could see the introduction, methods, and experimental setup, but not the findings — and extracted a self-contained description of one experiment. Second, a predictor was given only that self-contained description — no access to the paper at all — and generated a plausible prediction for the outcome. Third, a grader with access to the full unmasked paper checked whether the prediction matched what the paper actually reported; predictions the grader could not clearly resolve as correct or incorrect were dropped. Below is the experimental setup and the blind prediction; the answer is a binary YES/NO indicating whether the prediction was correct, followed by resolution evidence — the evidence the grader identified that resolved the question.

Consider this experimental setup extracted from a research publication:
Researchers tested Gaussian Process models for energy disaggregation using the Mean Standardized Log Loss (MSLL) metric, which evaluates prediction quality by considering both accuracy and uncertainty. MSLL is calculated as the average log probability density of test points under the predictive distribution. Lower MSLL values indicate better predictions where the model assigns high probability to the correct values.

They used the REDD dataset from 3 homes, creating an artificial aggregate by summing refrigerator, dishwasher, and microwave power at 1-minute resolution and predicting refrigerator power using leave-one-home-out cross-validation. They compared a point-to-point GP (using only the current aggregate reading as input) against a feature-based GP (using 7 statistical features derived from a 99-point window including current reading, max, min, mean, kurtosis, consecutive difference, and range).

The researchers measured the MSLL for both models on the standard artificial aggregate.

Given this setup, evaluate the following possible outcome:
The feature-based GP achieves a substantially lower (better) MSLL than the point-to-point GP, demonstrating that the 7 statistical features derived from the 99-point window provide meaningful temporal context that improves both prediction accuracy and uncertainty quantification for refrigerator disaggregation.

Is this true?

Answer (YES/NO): YES